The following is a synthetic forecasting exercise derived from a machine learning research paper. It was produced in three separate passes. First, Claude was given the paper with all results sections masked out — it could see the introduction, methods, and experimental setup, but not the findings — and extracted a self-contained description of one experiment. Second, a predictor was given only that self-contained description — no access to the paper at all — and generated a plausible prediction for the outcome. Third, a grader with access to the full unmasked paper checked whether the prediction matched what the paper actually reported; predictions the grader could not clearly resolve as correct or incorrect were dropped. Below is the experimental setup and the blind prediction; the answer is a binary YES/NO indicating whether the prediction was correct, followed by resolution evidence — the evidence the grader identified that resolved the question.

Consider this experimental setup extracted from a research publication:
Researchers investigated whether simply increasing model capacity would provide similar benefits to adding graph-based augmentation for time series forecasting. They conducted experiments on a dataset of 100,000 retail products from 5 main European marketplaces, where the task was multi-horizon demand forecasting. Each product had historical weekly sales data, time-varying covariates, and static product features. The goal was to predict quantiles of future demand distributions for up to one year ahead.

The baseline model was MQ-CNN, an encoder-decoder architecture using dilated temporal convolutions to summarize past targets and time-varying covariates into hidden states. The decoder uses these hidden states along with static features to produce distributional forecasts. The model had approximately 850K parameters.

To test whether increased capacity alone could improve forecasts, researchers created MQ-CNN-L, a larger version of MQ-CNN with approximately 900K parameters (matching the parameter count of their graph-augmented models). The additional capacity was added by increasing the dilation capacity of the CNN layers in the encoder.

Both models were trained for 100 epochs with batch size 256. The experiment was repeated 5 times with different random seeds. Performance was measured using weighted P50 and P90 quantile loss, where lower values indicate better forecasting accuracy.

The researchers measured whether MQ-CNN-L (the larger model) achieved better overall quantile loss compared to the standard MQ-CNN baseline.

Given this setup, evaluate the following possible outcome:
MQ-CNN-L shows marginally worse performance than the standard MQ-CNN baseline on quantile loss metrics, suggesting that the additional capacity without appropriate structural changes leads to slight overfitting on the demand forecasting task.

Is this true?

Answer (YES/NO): NO